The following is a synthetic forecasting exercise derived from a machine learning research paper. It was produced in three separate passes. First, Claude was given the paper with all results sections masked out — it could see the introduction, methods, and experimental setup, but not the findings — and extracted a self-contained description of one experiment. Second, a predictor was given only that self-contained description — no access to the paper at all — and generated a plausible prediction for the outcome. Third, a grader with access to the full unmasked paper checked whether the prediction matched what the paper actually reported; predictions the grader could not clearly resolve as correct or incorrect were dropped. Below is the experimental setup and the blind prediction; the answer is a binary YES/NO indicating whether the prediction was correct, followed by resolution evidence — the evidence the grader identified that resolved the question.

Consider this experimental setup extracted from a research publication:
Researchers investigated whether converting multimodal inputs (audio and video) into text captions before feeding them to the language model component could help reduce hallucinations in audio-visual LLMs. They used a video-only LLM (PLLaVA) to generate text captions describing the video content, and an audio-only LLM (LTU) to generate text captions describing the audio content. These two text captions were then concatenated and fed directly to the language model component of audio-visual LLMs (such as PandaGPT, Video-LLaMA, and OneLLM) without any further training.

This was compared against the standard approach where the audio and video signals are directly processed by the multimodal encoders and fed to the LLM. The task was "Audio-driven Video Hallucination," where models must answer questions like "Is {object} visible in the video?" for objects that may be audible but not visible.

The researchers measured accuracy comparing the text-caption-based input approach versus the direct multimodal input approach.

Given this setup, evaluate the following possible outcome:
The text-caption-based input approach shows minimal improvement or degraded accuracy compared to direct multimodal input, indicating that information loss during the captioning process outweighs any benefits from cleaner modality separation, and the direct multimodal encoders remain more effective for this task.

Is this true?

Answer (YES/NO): NO